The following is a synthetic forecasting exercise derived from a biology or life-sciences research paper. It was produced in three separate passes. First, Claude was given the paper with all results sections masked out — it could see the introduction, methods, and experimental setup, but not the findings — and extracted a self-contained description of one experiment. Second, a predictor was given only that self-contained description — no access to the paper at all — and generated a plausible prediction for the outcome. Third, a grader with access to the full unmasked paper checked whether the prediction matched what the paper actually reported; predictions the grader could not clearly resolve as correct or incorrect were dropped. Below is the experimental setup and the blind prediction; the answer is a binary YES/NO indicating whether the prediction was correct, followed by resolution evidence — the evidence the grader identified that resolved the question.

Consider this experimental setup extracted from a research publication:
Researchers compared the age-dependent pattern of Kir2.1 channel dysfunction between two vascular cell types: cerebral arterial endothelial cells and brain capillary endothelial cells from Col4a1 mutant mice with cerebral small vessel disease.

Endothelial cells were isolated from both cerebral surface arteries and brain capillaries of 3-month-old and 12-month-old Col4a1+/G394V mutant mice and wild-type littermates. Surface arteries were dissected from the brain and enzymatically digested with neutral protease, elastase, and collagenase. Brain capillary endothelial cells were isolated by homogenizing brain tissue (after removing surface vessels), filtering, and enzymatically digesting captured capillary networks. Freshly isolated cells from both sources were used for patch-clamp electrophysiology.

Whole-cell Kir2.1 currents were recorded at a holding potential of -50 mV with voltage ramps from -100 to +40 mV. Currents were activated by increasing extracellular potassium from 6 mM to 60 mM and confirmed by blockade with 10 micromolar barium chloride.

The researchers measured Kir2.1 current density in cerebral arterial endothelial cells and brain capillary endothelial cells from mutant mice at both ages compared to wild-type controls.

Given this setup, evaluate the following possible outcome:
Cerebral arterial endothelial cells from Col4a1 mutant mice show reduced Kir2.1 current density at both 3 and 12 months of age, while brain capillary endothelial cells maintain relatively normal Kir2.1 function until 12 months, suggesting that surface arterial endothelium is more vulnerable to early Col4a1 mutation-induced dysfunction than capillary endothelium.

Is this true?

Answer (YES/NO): NO